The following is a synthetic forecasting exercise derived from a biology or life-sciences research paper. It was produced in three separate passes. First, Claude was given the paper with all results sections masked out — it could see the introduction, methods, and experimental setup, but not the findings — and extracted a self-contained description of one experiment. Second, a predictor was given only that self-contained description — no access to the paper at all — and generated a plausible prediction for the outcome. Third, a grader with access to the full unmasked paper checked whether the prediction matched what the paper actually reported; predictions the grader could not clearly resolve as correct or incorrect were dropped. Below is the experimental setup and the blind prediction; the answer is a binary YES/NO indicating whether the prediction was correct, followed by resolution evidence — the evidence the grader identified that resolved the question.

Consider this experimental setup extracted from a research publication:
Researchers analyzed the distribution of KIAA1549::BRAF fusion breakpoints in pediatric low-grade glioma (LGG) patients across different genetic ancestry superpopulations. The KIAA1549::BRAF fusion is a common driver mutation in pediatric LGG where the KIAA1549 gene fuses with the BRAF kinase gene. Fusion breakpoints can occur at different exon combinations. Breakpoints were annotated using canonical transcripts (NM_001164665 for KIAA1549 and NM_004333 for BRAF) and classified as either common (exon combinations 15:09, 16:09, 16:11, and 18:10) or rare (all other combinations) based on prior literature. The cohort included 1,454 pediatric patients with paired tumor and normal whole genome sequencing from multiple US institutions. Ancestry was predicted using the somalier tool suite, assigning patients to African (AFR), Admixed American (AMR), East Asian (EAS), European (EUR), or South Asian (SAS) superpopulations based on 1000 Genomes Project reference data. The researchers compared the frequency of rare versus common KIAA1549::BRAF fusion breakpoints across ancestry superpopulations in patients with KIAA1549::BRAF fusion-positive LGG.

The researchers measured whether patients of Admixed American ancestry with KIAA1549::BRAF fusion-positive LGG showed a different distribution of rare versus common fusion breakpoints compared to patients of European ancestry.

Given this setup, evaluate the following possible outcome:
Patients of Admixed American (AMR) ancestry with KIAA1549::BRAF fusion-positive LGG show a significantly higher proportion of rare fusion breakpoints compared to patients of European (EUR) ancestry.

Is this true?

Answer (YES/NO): NO